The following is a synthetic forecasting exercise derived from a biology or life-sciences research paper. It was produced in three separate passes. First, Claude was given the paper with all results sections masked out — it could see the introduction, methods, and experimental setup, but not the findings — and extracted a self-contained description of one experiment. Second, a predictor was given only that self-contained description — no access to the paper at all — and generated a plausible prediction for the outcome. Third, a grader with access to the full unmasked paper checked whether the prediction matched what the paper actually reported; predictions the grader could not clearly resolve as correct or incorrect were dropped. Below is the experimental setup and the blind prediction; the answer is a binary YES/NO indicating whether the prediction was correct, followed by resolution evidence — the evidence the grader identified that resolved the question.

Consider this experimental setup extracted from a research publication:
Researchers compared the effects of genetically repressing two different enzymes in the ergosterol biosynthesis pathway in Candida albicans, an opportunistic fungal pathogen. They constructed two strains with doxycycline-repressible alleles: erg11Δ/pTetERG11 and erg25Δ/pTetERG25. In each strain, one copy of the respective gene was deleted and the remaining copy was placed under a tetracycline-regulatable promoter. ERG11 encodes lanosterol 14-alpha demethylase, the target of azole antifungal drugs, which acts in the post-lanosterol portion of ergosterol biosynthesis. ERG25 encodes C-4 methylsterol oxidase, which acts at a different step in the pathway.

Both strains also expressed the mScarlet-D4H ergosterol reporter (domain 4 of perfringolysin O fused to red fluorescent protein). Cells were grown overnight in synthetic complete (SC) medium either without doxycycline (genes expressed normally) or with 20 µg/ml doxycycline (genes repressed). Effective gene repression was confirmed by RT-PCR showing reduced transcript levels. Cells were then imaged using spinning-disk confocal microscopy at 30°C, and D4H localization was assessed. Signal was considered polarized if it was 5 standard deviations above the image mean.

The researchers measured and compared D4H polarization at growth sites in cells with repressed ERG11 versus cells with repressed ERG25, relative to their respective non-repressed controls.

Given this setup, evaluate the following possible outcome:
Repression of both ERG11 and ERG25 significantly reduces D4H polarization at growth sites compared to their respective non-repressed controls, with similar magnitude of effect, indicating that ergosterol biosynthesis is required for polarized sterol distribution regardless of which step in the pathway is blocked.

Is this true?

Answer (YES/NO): NO